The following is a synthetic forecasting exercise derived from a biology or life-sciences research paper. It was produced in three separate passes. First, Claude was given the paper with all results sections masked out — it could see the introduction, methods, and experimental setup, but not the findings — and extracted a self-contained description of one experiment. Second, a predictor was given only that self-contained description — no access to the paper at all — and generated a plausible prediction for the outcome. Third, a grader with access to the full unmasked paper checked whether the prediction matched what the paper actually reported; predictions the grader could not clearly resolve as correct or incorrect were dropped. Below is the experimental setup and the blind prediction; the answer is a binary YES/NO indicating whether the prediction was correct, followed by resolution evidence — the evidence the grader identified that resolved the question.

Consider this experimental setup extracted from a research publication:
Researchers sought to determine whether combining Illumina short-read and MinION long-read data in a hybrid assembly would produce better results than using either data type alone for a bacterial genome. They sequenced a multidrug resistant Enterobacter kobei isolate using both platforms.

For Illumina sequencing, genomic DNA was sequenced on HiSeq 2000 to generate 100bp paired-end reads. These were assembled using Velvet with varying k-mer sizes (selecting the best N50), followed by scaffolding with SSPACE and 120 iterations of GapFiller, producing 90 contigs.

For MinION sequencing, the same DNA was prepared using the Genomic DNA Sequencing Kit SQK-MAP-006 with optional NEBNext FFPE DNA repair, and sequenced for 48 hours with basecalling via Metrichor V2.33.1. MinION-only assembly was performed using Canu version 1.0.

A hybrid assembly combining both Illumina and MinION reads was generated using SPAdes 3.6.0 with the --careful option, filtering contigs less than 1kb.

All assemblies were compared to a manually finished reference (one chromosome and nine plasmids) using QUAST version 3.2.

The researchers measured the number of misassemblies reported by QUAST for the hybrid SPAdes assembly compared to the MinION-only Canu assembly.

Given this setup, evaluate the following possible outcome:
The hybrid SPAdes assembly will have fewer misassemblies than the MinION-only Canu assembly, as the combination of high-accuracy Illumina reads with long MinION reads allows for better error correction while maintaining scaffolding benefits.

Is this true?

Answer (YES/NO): NO